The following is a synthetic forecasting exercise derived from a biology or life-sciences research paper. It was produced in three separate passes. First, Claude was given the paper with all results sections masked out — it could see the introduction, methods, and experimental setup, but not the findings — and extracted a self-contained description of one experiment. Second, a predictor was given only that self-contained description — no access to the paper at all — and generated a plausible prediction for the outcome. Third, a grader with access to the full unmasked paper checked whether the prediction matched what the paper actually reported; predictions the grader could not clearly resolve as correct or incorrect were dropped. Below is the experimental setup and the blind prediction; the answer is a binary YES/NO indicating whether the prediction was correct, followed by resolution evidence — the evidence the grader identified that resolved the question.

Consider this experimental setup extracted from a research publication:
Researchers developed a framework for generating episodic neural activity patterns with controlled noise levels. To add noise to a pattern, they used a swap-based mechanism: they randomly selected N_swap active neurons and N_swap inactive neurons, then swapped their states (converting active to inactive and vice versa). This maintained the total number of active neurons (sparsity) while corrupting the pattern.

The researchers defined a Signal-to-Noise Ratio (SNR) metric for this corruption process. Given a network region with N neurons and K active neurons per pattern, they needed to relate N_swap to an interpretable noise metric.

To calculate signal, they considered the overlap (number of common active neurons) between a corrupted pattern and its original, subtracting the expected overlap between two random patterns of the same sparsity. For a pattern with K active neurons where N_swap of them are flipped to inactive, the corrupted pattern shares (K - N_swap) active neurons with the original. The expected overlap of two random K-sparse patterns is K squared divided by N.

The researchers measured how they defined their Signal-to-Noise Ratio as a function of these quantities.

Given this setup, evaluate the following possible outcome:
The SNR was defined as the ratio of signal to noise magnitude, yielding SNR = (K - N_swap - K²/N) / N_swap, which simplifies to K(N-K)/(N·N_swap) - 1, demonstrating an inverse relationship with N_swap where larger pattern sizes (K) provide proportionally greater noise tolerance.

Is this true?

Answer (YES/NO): NO